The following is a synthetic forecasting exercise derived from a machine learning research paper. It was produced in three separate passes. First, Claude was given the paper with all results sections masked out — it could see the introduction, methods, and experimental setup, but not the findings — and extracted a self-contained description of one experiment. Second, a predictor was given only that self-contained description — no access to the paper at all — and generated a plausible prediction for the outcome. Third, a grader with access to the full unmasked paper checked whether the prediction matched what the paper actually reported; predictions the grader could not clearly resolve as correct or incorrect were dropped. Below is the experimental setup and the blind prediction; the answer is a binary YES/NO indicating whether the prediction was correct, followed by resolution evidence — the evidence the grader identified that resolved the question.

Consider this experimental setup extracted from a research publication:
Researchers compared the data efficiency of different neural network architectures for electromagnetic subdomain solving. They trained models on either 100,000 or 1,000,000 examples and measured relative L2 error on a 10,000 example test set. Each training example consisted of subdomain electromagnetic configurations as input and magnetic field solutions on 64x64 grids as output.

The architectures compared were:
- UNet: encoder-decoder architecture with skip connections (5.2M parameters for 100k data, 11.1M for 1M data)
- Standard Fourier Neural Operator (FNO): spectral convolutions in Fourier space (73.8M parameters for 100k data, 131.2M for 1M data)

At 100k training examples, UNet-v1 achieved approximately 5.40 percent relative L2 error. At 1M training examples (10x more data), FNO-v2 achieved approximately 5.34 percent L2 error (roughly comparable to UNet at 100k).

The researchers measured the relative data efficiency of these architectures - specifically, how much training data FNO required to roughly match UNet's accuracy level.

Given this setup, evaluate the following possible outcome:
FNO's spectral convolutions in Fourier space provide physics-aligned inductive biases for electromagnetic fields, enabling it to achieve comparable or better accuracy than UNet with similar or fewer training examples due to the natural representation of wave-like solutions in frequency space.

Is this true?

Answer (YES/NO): NO